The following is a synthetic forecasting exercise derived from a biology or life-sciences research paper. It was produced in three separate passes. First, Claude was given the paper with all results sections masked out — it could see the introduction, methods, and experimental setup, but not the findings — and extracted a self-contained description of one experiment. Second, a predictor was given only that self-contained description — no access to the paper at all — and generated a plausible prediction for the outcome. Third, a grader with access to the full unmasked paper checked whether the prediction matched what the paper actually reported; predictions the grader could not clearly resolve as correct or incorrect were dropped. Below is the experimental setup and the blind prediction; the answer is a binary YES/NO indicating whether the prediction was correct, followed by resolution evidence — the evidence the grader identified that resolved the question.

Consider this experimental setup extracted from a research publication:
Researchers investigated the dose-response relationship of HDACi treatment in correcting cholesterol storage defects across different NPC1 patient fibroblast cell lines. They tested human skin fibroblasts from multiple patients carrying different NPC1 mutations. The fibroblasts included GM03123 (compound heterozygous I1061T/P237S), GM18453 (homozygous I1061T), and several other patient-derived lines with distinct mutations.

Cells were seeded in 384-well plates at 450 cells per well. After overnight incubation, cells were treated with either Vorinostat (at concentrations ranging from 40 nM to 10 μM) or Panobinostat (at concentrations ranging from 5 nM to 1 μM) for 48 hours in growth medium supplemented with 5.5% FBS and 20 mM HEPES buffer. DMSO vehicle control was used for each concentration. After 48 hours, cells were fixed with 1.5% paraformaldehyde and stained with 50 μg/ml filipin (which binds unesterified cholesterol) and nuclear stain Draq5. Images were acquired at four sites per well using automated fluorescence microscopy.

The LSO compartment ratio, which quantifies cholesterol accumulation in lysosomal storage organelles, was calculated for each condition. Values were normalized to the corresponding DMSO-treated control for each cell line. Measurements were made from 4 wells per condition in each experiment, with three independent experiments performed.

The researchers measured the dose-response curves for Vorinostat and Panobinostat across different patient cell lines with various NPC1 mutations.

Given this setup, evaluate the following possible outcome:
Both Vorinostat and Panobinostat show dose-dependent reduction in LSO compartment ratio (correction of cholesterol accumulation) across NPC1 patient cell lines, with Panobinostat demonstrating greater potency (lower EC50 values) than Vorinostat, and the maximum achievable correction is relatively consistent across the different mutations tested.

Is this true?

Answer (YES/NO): NO